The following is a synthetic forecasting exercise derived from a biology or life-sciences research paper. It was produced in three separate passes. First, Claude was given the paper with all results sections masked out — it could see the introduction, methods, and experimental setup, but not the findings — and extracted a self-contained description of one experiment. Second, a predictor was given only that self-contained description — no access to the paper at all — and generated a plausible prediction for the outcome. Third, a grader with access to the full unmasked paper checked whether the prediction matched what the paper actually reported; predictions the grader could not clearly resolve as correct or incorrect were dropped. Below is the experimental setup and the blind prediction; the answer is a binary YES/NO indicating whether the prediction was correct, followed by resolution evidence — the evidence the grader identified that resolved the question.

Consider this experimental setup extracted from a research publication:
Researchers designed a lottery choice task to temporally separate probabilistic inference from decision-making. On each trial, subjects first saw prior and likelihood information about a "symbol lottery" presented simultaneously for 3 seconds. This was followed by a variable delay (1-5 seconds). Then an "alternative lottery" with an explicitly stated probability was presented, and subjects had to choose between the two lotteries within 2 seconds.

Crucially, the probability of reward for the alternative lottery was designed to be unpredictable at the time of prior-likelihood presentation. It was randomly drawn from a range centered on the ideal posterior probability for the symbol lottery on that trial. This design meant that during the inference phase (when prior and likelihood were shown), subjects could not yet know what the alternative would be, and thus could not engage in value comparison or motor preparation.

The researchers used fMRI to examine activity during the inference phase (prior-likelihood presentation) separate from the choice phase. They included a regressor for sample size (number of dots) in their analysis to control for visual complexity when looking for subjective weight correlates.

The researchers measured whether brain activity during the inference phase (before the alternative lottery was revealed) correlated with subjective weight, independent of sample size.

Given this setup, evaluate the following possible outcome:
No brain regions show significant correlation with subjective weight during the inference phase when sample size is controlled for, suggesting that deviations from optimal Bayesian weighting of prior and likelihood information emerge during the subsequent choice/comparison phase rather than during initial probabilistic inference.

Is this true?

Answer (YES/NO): NO